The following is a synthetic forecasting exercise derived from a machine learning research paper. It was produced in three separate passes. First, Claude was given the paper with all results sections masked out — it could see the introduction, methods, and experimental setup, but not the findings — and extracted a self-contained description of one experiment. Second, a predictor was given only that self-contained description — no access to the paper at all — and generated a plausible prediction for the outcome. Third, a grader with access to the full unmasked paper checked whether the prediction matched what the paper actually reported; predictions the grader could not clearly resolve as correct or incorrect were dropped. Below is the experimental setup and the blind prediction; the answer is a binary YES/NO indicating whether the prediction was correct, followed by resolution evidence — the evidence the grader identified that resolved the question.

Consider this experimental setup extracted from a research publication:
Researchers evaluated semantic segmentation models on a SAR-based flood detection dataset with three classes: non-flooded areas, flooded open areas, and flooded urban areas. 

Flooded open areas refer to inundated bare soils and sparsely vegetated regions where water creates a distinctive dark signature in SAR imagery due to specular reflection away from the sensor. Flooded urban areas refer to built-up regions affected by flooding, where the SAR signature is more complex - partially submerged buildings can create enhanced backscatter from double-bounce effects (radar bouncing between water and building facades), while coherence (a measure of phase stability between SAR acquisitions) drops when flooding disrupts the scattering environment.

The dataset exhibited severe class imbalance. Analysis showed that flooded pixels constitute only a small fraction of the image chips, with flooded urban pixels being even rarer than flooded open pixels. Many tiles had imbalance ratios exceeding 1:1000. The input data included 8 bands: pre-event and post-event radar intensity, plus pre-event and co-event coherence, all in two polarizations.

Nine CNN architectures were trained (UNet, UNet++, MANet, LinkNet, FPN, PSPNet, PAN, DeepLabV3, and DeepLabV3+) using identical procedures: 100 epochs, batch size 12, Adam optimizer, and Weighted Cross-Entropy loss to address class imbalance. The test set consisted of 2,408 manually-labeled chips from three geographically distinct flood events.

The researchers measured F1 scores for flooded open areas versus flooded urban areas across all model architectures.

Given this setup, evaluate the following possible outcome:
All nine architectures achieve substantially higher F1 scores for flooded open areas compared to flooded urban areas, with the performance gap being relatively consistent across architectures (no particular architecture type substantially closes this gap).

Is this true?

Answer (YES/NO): NO